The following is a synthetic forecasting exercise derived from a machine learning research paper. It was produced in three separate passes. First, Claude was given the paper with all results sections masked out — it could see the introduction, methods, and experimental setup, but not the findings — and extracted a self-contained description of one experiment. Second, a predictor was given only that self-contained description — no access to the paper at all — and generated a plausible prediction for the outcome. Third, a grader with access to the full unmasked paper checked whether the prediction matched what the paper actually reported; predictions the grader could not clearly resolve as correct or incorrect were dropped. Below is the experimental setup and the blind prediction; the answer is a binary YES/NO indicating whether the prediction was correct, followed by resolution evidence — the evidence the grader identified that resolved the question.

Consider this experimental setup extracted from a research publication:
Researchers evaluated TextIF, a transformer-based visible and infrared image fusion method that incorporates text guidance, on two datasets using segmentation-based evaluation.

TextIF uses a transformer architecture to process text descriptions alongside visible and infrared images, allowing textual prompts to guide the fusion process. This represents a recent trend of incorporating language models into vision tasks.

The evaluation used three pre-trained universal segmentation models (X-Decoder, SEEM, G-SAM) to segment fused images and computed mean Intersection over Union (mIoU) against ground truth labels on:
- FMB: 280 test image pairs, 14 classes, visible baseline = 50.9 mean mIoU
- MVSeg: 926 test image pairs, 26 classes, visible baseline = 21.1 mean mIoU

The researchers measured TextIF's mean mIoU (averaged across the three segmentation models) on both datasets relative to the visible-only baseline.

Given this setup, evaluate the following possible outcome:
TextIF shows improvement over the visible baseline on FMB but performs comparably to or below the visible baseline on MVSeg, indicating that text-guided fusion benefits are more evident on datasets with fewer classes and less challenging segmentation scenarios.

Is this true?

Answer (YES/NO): YES